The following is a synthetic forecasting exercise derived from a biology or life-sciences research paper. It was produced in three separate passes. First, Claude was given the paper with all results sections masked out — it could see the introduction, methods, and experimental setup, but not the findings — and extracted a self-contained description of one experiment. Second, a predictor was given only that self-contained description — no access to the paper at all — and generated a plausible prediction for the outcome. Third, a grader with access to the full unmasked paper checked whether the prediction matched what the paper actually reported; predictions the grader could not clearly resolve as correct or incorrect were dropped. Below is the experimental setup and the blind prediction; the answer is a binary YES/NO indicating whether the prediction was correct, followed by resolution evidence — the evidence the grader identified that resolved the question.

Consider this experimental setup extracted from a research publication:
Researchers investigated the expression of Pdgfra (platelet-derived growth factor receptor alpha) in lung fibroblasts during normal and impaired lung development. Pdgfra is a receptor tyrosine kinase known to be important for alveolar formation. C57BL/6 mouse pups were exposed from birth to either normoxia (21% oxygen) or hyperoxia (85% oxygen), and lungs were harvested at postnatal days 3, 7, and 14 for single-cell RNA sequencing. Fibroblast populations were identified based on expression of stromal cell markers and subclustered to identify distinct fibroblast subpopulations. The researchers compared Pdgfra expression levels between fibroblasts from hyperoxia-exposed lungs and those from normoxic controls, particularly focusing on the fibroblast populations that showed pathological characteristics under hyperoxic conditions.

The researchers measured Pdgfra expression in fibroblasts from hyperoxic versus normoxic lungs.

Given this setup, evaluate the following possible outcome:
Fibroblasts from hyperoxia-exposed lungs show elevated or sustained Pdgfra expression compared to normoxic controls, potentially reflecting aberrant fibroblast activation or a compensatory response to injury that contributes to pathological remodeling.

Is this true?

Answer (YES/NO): NO